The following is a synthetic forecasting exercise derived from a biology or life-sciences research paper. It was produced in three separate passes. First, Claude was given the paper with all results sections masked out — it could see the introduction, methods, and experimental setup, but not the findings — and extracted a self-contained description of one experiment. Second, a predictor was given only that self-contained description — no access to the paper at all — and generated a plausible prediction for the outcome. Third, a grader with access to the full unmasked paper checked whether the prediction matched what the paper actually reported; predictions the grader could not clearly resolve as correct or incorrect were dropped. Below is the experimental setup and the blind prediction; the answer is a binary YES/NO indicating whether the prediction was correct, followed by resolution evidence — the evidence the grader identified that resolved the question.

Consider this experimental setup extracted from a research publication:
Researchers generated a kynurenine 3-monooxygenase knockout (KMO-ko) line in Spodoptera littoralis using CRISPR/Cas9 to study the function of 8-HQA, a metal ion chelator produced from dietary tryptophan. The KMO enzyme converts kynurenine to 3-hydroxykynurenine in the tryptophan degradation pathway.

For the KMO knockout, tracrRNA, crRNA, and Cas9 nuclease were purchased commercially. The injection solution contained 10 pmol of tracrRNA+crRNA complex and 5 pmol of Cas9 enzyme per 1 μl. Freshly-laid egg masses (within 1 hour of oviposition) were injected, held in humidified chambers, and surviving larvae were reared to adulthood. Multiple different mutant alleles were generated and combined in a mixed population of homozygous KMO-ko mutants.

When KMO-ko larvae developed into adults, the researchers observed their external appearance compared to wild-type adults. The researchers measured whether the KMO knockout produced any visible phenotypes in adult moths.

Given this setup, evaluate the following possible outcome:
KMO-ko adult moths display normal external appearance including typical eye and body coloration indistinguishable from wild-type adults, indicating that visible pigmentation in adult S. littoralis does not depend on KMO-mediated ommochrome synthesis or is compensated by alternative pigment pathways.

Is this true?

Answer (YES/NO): NO